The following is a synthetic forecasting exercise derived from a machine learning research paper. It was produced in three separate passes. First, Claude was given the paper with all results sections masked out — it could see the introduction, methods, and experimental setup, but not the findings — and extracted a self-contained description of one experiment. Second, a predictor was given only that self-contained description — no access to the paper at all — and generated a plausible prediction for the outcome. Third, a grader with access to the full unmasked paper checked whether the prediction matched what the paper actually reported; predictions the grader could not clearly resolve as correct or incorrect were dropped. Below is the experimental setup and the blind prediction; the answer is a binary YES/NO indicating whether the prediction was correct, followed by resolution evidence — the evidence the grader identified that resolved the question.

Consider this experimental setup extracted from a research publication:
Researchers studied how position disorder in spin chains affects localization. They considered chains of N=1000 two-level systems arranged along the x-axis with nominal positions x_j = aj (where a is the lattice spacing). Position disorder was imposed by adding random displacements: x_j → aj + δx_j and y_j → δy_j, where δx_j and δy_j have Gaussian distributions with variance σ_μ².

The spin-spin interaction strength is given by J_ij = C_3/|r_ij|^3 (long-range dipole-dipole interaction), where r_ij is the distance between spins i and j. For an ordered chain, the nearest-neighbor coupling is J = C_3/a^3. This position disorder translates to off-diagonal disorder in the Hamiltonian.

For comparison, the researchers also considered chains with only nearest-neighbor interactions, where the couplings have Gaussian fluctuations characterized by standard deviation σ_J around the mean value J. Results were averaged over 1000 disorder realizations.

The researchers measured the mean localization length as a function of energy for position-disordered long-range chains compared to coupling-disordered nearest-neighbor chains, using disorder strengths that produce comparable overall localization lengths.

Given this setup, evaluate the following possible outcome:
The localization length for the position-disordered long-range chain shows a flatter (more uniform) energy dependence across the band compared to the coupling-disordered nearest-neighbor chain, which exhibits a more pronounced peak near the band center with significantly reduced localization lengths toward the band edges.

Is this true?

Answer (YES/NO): NO